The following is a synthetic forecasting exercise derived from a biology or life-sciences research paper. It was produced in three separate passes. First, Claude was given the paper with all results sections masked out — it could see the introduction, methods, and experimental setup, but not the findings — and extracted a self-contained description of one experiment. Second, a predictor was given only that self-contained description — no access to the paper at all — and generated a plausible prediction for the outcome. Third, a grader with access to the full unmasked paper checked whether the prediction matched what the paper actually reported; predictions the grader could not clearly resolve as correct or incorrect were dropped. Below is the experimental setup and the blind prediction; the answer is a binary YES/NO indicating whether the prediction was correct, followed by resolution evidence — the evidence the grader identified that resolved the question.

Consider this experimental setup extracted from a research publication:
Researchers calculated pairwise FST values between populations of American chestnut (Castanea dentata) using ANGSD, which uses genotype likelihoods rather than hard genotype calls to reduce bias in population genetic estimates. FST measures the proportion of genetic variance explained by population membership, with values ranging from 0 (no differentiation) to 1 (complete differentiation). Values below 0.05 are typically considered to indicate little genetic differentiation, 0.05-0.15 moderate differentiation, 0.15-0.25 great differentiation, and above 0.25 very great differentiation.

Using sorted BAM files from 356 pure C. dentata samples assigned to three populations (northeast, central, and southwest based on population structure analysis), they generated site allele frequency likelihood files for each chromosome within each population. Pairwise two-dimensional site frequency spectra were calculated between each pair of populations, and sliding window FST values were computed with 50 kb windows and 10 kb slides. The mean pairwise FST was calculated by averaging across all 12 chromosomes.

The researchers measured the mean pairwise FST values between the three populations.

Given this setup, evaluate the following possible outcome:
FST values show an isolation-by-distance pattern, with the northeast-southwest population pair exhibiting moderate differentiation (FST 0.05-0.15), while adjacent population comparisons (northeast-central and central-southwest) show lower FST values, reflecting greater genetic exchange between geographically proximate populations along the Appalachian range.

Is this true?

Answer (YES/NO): YES